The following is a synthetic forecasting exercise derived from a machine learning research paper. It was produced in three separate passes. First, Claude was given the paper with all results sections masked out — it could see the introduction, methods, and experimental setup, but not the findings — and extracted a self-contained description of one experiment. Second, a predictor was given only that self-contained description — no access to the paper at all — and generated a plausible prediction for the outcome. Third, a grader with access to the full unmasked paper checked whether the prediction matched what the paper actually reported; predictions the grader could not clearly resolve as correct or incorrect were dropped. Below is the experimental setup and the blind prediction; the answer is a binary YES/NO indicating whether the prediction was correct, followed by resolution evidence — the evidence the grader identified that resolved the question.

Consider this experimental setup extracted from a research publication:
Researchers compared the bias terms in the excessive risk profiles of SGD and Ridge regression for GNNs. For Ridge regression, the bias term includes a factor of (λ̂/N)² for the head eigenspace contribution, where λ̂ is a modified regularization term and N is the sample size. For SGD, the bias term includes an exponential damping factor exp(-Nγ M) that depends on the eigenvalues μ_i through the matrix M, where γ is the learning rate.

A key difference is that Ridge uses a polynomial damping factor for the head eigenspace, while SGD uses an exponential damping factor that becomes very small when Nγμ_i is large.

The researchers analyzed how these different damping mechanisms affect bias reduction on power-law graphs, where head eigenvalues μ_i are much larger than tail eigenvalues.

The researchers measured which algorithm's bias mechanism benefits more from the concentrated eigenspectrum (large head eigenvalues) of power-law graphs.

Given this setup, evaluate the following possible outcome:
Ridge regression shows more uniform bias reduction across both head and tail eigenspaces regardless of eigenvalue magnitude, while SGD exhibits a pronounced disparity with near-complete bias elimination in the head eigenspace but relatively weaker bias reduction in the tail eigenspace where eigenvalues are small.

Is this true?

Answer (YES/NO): NO